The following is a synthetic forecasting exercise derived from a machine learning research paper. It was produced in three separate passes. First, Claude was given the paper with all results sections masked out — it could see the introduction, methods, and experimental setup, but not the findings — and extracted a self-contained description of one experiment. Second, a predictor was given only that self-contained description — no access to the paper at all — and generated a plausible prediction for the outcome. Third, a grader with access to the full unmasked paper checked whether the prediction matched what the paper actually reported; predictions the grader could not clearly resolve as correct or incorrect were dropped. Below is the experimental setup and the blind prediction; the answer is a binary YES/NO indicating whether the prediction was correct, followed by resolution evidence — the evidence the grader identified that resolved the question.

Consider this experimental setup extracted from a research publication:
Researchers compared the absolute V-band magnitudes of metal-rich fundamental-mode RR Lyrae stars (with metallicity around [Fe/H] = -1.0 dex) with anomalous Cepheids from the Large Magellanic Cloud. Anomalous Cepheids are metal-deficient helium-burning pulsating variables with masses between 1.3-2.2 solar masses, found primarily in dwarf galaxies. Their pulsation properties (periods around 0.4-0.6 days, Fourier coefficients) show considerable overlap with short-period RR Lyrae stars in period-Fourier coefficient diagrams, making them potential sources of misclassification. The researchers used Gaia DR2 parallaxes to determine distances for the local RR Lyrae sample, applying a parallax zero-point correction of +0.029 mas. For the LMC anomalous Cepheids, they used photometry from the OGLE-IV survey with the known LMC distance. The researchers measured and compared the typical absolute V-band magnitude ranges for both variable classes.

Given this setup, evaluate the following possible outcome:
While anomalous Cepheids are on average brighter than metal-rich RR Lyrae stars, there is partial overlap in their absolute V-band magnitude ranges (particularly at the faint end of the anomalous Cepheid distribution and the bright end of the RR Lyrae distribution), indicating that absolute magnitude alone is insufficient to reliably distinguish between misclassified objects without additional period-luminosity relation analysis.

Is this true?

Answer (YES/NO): NO